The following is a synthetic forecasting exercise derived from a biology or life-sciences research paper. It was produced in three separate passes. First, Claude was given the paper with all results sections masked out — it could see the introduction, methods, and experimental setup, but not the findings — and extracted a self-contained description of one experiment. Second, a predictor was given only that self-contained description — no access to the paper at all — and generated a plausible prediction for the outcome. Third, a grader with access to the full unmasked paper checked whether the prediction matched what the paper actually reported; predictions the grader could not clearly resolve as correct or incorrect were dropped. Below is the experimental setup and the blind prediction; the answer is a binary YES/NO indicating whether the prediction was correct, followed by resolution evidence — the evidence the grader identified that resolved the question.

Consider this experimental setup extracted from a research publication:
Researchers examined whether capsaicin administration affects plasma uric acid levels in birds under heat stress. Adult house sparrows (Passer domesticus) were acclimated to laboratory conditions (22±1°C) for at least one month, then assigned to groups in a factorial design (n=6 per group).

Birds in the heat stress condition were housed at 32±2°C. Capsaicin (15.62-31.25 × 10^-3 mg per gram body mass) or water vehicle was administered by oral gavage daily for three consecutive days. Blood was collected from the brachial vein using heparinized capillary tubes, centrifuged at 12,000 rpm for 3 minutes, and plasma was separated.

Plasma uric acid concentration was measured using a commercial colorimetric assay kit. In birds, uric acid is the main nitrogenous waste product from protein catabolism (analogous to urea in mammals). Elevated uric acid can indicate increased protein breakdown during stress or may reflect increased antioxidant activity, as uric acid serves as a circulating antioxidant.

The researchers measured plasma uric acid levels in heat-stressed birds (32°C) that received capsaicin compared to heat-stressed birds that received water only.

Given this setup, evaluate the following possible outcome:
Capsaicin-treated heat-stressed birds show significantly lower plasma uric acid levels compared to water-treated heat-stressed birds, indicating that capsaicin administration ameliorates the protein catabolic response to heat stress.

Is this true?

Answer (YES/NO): NO